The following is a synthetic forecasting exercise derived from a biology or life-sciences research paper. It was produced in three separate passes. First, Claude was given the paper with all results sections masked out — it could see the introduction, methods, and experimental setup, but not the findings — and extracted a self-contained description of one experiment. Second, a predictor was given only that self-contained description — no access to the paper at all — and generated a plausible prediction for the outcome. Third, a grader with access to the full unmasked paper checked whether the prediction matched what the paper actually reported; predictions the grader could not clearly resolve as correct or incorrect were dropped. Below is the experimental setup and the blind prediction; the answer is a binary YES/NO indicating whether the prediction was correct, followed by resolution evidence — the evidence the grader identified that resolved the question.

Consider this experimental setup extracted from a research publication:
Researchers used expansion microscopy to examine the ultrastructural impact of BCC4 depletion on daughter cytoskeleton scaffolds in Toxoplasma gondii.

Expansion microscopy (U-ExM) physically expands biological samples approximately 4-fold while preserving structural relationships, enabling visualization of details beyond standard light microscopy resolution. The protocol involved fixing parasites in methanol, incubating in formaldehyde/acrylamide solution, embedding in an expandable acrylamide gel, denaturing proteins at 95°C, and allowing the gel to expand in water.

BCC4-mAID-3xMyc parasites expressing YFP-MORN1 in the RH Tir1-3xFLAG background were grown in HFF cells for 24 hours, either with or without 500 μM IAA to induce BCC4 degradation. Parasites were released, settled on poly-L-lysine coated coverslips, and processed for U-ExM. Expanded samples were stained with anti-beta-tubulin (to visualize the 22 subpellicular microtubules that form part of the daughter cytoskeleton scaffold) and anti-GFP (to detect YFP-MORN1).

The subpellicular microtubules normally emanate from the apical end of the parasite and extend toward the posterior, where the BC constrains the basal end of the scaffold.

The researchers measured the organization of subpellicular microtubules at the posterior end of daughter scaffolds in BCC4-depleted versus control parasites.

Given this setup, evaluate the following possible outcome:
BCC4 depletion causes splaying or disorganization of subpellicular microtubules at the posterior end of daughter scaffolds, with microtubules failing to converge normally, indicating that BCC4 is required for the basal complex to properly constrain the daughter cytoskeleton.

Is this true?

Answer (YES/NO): NO